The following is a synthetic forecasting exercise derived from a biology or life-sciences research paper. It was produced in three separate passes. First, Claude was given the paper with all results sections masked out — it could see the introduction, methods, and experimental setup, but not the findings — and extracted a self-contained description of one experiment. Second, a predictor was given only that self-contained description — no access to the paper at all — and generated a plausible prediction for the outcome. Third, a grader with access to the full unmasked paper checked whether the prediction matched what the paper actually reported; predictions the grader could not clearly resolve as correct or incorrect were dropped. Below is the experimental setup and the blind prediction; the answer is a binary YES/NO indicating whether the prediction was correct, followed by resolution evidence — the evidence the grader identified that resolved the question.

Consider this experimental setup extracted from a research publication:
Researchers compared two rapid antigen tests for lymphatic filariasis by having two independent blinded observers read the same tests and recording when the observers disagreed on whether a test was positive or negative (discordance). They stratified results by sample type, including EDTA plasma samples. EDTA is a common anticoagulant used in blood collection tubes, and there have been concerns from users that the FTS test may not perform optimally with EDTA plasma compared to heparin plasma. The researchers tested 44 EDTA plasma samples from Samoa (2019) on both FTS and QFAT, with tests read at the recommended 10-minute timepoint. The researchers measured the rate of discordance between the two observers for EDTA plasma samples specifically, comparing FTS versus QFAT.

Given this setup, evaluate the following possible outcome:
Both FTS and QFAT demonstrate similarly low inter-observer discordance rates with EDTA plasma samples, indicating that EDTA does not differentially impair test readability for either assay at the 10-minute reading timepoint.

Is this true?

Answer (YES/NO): NO